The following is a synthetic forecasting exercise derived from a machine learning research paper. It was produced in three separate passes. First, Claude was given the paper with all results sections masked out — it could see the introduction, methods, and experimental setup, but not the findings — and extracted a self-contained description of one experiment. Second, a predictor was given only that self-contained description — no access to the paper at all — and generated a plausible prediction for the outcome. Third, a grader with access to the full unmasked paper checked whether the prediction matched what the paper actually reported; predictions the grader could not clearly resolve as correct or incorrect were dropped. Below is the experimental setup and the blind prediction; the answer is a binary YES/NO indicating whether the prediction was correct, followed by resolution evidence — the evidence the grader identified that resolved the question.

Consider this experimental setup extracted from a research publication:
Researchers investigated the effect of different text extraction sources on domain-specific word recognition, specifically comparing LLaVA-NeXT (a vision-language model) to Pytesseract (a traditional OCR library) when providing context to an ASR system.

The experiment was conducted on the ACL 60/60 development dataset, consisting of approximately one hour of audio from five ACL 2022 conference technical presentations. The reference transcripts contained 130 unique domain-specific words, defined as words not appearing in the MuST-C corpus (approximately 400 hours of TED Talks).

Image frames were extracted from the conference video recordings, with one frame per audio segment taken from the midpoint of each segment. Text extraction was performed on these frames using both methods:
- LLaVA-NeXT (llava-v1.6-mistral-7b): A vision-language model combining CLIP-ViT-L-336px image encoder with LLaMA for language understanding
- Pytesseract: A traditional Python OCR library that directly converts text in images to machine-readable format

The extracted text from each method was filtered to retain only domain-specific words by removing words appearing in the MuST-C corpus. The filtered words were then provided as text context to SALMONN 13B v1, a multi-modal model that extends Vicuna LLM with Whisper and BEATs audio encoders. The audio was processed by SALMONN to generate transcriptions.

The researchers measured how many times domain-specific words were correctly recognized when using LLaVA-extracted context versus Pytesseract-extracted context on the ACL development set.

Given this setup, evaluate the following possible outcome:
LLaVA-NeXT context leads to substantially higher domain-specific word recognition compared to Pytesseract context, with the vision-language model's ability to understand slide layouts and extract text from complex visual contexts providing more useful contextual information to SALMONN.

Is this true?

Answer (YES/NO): YES